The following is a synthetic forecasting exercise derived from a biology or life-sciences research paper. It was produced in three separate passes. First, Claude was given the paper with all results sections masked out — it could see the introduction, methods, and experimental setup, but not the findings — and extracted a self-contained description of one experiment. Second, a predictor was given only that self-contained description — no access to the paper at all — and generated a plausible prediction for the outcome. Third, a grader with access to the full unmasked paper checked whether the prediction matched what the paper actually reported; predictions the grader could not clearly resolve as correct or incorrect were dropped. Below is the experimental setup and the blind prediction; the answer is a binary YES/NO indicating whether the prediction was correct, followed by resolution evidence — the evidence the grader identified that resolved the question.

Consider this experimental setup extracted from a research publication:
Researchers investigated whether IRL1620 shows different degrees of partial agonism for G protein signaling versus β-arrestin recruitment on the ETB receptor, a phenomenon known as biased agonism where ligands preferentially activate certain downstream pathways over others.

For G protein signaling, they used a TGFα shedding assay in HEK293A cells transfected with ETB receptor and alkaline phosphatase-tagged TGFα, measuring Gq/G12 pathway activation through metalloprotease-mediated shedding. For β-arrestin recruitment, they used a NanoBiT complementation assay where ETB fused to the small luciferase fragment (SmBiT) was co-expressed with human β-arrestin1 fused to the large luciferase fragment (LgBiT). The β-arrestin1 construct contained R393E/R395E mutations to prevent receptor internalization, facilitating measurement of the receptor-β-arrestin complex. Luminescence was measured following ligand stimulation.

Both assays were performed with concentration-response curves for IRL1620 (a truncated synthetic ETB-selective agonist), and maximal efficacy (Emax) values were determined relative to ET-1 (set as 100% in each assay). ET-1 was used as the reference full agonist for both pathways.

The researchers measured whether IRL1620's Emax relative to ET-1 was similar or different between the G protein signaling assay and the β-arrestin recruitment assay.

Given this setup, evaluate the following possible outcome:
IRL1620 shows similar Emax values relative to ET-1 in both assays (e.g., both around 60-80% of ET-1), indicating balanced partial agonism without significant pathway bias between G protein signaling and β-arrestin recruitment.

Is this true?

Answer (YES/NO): NO